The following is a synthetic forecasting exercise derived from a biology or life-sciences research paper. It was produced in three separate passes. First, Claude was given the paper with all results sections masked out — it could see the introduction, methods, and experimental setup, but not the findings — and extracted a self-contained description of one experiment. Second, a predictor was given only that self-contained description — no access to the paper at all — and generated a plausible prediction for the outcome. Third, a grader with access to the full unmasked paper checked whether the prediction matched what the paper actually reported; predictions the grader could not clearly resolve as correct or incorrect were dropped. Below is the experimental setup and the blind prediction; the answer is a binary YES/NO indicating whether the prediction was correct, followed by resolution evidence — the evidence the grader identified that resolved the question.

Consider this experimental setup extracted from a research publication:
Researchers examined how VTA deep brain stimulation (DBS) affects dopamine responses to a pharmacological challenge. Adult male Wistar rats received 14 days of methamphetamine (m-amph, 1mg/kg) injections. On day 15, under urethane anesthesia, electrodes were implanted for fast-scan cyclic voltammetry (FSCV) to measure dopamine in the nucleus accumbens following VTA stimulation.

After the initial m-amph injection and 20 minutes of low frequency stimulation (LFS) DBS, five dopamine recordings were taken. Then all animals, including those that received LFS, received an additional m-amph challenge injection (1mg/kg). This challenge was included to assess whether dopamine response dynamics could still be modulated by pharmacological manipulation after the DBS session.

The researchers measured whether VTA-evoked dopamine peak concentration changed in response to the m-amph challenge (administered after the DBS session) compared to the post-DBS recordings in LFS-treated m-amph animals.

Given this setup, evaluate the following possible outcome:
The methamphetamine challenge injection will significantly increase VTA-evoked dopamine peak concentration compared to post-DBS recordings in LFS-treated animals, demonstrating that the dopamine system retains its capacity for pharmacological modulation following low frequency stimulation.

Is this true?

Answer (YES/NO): YES